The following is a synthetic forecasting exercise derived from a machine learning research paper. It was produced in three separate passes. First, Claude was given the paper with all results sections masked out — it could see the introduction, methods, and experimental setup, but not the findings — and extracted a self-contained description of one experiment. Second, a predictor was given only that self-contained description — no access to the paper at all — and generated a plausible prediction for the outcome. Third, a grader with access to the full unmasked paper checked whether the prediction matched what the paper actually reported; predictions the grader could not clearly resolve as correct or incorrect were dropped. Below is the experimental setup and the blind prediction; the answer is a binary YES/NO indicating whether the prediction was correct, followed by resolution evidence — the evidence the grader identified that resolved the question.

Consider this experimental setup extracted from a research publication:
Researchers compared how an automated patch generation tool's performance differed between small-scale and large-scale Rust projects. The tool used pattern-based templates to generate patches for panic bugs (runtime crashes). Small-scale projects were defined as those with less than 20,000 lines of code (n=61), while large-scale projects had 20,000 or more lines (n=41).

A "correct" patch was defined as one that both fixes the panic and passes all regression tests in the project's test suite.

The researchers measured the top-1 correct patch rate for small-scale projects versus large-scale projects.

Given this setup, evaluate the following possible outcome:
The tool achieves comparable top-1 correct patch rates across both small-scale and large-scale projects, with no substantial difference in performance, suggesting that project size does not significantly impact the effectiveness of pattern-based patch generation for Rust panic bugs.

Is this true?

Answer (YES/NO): NO